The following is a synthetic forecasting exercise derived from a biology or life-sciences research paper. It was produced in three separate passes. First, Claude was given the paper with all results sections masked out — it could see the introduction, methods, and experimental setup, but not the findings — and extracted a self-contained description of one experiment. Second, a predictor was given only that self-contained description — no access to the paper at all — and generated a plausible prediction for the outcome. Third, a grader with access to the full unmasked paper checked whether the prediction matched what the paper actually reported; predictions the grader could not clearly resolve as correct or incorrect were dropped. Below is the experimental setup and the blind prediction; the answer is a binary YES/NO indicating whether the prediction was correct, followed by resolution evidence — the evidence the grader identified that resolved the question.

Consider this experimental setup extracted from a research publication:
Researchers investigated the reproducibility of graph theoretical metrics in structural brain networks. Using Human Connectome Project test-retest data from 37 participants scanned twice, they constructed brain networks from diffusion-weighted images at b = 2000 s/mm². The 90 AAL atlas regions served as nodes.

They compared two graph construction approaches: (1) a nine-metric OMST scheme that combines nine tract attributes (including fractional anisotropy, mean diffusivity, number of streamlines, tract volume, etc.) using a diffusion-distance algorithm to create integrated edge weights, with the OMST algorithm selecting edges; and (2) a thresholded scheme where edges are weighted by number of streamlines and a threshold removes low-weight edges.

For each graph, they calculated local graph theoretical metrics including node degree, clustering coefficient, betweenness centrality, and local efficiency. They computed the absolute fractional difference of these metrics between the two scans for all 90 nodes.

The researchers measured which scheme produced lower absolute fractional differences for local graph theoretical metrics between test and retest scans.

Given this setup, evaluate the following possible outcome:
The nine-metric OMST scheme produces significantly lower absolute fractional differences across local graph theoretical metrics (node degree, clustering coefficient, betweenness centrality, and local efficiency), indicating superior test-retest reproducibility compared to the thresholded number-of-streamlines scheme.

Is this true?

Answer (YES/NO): YES